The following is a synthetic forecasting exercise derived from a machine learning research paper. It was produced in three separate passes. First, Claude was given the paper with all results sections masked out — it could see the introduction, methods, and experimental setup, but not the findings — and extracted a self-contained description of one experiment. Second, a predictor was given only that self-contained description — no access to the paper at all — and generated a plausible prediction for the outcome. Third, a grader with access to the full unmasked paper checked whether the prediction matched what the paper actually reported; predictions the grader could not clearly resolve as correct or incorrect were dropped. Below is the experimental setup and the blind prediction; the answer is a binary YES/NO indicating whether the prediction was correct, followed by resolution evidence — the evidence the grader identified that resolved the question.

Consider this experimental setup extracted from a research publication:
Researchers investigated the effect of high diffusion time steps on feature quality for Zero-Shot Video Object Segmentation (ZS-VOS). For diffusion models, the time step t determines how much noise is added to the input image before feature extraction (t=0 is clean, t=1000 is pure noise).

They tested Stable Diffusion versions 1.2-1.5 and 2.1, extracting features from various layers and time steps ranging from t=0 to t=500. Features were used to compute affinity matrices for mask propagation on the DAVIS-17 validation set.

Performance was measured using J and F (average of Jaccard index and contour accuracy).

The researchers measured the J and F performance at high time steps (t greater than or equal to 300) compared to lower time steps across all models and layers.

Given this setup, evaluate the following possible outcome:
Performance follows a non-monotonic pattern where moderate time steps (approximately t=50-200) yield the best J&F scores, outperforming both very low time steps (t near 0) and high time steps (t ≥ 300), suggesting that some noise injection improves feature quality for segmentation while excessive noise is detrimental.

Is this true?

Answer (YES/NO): YES